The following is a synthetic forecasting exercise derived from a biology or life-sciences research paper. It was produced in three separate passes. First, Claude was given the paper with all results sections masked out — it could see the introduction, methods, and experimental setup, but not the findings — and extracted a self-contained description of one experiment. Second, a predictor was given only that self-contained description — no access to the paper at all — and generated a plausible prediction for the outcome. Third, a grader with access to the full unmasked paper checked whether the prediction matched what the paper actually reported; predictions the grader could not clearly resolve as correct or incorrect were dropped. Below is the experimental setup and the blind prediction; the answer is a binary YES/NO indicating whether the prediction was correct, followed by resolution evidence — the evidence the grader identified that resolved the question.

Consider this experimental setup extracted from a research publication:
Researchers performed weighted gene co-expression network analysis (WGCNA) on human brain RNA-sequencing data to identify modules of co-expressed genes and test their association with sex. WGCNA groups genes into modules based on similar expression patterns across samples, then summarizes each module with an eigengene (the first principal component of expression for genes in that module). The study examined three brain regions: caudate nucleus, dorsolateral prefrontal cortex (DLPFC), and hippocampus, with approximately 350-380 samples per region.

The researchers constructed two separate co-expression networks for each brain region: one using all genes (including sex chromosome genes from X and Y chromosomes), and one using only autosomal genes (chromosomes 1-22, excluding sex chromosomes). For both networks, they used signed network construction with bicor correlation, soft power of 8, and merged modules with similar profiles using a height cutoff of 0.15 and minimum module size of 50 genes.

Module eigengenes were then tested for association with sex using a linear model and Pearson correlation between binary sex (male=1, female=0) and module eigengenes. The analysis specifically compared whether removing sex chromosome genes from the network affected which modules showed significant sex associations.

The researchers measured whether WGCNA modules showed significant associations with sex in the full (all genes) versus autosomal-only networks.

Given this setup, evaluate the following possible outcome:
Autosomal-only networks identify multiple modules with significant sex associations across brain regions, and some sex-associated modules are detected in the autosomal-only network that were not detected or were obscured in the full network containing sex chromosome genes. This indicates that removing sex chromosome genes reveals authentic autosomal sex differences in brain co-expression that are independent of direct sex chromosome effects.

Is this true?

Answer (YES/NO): NO